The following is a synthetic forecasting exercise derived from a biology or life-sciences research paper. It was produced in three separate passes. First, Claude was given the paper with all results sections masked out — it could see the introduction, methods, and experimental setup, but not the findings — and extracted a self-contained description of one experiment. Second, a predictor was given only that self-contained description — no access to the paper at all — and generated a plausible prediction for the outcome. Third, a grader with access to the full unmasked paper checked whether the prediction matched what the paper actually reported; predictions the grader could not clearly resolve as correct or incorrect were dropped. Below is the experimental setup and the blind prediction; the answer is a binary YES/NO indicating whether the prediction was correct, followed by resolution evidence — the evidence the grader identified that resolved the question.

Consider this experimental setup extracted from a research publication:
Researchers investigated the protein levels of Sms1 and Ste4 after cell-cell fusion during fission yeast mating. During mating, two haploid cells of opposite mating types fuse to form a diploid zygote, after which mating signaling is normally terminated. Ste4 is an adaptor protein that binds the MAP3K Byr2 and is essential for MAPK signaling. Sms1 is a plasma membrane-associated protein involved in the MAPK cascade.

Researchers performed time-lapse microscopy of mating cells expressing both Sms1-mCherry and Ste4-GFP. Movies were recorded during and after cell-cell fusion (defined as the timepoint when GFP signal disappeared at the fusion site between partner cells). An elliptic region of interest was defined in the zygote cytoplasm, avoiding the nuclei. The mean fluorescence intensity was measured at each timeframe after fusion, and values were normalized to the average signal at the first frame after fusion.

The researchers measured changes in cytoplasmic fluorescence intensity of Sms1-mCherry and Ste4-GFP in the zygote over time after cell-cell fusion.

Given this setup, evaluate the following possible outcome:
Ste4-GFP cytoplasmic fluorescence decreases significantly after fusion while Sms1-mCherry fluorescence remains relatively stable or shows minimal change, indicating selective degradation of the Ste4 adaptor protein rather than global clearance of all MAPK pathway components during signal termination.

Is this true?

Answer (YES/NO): NO